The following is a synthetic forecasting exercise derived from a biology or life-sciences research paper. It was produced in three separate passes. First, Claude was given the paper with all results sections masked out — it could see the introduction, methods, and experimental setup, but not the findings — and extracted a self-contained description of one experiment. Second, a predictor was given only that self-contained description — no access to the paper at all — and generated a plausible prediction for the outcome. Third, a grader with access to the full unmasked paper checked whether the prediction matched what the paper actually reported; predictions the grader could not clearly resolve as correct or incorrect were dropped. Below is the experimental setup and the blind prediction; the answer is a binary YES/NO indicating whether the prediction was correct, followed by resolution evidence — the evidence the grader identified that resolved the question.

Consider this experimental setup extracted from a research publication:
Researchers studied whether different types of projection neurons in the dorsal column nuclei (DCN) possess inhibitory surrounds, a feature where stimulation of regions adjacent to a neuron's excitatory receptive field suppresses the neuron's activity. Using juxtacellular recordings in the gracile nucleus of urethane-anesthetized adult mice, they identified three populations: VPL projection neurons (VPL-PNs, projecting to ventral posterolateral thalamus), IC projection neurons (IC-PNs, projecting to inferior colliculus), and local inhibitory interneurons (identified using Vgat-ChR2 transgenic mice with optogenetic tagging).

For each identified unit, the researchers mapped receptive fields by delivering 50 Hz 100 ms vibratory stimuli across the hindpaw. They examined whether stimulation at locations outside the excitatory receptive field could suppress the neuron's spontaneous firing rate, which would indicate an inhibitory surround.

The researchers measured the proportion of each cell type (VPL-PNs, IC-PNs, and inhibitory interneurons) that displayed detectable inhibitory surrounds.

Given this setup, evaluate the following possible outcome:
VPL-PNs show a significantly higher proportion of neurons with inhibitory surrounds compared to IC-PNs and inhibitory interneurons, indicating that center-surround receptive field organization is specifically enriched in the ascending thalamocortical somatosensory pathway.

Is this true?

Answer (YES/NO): YES